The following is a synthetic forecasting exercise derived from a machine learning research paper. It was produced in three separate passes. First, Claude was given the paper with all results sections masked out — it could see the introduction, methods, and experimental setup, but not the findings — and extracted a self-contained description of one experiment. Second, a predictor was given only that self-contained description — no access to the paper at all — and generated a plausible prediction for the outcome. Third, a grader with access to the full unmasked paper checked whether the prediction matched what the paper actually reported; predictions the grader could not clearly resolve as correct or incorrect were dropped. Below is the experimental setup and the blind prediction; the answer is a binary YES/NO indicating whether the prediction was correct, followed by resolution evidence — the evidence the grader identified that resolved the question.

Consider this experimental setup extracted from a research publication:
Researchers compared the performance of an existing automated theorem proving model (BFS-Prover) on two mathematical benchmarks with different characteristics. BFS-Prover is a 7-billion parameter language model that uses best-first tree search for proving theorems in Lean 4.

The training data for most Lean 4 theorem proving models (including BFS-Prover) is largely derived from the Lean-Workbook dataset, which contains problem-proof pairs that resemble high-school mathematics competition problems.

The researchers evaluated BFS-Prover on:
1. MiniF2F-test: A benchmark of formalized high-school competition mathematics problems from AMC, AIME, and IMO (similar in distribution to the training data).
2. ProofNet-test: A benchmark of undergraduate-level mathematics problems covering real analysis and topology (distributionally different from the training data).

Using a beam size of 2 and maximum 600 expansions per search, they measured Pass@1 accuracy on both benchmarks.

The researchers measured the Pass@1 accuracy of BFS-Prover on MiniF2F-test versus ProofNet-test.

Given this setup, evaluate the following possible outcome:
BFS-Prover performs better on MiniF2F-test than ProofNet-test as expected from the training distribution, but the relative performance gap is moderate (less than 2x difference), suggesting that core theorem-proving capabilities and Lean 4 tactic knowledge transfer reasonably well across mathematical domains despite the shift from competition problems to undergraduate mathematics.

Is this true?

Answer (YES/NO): NO